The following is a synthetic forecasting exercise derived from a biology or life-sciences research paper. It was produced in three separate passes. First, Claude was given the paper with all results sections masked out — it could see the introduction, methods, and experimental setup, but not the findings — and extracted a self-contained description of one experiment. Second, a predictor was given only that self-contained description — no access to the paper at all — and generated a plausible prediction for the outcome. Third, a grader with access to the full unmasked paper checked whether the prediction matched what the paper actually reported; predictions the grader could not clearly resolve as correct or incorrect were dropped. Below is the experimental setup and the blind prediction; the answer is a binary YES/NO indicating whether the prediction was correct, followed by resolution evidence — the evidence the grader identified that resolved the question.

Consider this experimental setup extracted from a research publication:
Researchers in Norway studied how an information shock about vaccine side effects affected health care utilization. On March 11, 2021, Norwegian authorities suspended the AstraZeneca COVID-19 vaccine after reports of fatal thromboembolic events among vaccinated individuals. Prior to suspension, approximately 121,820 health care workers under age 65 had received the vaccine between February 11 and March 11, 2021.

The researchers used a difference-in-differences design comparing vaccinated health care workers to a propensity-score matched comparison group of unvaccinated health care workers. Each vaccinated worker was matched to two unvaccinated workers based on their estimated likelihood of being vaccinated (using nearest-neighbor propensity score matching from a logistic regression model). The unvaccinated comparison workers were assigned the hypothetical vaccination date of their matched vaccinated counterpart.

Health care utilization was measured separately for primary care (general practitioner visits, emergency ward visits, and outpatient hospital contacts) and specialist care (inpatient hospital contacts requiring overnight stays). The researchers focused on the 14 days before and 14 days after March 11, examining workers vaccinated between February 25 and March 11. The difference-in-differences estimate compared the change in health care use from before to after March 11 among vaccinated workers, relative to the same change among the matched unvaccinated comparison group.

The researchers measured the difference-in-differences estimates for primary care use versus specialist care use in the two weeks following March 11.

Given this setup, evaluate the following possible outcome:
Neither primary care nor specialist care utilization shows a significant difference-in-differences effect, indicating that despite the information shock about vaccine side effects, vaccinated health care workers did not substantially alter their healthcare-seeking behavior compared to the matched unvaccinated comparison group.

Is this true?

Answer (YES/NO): NO